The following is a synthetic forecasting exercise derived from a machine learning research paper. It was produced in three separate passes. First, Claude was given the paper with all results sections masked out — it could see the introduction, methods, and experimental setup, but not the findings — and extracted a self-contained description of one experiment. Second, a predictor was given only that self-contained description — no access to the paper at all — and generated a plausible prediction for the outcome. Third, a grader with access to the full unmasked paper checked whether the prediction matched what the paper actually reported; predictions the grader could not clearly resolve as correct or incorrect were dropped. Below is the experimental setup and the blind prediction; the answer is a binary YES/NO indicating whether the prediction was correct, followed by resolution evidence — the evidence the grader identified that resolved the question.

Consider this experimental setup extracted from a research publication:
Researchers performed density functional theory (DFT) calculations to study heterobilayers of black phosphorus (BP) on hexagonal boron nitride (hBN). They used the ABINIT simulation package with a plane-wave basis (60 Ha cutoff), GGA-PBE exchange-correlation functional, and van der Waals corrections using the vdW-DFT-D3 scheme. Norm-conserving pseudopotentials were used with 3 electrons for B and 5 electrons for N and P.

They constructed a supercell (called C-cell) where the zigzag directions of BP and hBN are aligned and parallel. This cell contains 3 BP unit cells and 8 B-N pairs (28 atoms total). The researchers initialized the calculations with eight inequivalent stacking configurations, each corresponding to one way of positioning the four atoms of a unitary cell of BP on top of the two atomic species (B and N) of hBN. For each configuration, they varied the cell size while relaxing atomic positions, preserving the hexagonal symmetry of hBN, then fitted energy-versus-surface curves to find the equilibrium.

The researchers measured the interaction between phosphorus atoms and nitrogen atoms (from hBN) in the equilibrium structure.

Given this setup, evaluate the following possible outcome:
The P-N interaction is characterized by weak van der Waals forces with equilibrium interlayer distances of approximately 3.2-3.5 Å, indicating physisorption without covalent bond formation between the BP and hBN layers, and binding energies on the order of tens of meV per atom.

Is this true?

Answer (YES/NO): YES